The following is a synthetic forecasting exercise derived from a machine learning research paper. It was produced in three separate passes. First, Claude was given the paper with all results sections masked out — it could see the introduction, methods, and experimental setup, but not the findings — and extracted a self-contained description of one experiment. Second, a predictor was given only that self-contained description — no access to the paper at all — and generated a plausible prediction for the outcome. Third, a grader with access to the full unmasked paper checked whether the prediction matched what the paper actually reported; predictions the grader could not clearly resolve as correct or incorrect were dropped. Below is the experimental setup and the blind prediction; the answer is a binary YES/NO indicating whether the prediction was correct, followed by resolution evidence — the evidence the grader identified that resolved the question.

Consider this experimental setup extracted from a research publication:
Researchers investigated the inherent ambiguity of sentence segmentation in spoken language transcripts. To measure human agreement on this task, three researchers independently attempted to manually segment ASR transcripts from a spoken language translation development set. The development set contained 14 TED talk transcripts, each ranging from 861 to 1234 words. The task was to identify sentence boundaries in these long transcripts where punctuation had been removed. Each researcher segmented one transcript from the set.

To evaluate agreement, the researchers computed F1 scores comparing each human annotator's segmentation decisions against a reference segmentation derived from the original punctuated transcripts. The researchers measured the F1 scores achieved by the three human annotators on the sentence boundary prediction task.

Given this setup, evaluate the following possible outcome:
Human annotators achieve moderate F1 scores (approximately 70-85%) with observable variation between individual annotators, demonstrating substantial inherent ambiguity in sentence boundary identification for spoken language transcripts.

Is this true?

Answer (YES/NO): YES